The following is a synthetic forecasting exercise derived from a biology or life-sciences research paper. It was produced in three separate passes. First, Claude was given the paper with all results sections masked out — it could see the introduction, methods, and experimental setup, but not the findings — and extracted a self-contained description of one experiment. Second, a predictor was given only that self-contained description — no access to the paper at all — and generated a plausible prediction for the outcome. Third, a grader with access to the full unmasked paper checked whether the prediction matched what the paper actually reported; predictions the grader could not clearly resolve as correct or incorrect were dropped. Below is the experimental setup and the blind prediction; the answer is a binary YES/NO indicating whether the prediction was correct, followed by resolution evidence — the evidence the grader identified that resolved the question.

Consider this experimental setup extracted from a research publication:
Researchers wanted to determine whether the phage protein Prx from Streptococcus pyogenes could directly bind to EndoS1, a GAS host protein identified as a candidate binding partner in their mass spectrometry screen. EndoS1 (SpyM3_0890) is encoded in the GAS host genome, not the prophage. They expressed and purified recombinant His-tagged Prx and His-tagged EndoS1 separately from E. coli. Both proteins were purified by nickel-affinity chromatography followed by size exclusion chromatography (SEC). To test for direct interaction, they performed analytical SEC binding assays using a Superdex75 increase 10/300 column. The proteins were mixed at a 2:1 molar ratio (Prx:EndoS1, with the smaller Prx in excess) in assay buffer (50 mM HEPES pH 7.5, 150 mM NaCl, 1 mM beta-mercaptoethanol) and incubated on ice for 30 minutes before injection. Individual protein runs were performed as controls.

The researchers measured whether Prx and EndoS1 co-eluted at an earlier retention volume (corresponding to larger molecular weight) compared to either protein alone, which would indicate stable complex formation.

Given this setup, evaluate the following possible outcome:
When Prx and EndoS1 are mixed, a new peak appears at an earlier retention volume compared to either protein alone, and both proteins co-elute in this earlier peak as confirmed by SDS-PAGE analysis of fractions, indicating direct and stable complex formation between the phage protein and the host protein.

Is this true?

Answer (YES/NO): YES